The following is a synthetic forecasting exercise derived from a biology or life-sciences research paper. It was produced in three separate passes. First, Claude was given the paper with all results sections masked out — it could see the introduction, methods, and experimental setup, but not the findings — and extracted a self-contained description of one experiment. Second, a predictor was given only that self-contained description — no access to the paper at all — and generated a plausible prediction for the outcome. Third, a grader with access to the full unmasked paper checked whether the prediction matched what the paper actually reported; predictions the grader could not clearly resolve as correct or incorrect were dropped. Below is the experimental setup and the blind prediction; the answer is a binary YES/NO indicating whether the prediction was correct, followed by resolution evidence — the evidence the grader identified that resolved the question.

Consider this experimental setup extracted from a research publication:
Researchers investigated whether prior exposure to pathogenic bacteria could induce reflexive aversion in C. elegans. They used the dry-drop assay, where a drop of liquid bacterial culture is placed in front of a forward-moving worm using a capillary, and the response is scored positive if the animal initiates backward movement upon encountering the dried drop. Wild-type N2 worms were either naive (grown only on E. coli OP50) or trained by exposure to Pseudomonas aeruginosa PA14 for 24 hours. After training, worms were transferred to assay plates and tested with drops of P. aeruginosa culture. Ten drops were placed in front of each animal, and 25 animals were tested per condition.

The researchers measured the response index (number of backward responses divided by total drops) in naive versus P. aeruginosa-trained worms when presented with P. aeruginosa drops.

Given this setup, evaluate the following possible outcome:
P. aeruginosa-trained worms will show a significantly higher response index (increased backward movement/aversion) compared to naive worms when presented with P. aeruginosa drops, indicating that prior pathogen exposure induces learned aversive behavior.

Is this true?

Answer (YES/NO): YES